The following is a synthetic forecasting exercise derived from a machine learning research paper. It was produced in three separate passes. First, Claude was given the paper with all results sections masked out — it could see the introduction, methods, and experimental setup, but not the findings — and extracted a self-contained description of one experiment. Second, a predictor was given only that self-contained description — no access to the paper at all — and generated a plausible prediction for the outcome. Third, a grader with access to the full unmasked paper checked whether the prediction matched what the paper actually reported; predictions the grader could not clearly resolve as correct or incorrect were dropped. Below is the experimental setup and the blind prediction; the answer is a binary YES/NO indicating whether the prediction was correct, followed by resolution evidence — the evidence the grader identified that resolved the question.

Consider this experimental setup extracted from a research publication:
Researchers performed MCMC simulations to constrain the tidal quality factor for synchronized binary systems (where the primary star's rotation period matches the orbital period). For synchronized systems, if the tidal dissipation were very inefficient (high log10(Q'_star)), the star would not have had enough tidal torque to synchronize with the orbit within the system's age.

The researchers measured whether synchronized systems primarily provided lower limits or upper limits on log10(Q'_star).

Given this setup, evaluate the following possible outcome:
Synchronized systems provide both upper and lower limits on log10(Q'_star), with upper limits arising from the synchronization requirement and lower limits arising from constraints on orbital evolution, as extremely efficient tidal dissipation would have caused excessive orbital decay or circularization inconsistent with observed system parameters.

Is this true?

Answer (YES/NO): NO